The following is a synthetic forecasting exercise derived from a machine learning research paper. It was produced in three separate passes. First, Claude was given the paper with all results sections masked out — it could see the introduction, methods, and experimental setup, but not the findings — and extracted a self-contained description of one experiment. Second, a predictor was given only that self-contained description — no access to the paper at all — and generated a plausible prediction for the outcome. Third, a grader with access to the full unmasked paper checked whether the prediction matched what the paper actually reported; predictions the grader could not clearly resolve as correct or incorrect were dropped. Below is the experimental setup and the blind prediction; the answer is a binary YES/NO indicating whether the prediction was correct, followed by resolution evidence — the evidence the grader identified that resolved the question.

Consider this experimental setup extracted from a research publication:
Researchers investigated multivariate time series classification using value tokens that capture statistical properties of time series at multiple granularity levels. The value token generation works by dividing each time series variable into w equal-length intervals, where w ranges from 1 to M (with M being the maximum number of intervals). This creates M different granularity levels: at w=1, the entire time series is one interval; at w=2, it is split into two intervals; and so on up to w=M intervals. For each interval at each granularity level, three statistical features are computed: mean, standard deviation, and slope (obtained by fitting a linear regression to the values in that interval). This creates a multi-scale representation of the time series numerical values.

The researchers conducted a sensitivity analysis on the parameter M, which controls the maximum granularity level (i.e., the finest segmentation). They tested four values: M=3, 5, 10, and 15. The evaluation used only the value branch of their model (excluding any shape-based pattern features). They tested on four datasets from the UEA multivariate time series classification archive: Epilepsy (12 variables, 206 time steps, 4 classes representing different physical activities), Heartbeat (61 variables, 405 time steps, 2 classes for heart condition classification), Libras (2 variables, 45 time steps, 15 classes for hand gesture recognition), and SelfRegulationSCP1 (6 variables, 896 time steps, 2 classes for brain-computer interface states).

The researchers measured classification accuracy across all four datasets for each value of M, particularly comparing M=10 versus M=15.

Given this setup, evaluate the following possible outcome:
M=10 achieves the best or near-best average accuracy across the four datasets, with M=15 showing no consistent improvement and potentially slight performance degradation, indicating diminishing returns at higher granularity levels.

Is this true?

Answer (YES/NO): YES